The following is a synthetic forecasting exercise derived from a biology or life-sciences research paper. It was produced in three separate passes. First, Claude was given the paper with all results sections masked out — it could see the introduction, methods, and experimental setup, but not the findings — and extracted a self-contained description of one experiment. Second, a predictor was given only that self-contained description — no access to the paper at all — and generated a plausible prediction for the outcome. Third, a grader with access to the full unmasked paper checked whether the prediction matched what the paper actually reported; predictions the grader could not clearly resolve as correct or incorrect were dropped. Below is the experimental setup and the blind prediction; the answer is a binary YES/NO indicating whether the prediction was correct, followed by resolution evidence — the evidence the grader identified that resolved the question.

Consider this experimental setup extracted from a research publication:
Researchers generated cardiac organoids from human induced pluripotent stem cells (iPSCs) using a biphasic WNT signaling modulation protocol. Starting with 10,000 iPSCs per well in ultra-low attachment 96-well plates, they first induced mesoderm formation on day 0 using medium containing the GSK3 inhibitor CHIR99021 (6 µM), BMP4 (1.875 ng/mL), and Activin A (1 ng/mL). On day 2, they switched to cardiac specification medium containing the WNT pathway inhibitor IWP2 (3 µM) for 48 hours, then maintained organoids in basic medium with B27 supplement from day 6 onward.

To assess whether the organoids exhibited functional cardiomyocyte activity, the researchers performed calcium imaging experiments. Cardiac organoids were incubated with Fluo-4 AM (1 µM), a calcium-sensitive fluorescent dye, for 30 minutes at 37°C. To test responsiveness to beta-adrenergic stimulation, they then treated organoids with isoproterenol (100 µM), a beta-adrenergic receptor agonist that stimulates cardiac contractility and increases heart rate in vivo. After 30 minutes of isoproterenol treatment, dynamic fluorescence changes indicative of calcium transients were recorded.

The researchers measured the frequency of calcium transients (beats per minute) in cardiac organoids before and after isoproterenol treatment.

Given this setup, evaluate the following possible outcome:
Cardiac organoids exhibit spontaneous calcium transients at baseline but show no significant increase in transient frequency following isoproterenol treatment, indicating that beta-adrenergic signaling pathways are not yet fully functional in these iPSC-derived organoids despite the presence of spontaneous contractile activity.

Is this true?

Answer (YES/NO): NO